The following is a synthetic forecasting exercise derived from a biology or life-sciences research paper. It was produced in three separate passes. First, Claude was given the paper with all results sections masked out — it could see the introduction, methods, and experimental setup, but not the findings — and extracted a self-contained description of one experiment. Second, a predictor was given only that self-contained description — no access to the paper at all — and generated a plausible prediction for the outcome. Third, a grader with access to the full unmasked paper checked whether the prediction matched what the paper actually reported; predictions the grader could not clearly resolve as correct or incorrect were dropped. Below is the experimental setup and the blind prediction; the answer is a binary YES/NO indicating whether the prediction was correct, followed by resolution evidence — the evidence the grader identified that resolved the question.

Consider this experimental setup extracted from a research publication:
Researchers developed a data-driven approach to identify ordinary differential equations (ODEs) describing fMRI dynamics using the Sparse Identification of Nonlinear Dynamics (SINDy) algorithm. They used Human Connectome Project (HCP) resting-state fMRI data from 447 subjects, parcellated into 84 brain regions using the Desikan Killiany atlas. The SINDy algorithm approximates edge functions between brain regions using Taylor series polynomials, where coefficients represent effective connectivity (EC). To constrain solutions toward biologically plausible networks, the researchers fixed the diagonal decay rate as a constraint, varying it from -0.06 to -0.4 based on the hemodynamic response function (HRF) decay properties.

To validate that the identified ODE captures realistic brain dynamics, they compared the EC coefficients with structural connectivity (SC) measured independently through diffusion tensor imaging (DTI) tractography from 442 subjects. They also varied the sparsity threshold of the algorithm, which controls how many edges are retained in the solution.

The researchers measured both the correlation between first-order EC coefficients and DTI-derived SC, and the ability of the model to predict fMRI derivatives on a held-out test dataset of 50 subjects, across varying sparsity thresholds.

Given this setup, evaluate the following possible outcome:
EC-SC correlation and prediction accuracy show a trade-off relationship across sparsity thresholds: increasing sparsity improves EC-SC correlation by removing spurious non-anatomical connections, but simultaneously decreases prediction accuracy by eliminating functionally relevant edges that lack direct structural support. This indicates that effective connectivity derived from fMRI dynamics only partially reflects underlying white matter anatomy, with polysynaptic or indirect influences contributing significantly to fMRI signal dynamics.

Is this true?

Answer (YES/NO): YES